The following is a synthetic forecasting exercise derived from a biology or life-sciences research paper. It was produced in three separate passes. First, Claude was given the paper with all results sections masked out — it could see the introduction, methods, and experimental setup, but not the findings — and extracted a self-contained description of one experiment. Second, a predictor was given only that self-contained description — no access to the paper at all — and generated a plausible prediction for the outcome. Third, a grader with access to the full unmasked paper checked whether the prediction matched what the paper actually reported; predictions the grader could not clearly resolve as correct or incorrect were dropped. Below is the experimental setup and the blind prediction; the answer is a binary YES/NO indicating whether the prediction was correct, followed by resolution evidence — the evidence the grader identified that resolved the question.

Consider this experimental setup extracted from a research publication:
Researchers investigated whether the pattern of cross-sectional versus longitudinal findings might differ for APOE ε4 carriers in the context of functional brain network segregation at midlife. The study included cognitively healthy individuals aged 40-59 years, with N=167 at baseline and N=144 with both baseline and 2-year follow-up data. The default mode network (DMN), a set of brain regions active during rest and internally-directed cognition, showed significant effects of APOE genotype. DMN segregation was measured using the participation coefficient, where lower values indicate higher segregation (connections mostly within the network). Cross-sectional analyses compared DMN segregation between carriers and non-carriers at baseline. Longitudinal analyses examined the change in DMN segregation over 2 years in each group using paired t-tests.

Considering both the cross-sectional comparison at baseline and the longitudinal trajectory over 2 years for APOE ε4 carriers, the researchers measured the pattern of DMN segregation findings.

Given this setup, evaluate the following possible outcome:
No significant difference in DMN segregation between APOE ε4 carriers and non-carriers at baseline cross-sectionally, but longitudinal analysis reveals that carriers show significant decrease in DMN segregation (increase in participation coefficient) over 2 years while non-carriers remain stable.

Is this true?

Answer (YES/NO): NO